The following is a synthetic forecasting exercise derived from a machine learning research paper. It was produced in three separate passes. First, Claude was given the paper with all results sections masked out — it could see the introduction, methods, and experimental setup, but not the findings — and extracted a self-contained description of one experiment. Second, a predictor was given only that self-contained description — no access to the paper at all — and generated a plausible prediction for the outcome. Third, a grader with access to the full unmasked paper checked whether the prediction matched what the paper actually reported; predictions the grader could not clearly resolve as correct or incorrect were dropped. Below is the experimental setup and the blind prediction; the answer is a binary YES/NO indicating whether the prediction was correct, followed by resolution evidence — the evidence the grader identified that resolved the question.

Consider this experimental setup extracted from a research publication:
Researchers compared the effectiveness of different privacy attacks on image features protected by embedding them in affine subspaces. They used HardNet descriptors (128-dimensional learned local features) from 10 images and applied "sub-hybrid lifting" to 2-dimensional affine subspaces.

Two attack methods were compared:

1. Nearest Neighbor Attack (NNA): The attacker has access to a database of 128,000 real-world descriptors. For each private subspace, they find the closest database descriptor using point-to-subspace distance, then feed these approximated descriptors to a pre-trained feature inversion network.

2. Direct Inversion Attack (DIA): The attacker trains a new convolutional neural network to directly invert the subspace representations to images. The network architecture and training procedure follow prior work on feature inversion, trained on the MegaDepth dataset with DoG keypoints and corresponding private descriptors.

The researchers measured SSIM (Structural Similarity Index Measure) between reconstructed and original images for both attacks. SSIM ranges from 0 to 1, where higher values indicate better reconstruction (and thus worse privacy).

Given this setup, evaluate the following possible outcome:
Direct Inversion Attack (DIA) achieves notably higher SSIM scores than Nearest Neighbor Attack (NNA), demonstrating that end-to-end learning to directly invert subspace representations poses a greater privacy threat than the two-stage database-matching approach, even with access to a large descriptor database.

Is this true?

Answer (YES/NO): YES